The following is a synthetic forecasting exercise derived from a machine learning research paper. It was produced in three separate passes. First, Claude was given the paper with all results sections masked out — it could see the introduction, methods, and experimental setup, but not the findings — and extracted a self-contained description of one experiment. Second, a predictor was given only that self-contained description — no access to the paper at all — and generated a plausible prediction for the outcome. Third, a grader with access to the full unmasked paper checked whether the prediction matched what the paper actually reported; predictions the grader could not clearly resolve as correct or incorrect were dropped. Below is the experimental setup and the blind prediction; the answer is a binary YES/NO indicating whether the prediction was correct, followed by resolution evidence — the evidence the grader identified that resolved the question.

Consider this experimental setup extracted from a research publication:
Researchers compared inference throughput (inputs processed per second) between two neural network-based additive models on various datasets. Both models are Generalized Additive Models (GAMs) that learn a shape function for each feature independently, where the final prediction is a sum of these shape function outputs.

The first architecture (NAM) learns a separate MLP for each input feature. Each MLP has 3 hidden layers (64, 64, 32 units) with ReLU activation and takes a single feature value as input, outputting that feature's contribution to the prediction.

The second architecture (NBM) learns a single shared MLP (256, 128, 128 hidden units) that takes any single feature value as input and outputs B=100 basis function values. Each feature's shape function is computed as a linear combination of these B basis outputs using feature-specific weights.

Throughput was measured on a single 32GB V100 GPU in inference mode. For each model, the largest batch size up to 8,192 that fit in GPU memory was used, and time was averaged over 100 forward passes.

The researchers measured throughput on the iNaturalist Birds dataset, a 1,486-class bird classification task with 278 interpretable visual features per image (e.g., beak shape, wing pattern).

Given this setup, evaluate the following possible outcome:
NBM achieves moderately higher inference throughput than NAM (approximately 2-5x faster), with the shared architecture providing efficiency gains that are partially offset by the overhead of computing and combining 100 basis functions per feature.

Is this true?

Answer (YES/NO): YES